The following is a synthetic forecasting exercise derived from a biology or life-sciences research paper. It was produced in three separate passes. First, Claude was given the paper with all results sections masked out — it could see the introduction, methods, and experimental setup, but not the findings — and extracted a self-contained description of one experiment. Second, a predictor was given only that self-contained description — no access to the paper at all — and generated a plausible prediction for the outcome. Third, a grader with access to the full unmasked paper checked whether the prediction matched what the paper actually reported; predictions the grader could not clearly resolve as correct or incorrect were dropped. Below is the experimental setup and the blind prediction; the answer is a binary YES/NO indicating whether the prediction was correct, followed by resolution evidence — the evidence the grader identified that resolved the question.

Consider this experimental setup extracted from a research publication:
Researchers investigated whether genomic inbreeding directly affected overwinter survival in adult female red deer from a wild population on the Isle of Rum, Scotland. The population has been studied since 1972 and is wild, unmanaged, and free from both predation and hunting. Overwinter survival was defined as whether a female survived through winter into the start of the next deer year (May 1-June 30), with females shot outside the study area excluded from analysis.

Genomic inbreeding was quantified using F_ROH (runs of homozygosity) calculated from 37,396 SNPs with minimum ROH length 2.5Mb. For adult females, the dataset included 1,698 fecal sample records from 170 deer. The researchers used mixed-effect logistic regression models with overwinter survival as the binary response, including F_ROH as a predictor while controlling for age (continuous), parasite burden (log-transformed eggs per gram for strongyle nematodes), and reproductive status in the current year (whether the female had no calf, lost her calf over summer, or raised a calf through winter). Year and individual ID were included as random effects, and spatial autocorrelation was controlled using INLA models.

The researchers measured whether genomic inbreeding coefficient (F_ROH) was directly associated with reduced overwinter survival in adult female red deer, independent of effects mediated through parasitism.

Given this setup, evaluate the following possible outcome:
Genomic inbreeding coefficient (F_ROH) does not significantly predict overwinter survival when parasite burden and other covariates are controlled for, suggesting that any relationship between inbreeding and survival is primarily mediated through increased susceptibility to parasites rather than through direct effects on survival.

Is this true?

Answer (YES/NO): NO